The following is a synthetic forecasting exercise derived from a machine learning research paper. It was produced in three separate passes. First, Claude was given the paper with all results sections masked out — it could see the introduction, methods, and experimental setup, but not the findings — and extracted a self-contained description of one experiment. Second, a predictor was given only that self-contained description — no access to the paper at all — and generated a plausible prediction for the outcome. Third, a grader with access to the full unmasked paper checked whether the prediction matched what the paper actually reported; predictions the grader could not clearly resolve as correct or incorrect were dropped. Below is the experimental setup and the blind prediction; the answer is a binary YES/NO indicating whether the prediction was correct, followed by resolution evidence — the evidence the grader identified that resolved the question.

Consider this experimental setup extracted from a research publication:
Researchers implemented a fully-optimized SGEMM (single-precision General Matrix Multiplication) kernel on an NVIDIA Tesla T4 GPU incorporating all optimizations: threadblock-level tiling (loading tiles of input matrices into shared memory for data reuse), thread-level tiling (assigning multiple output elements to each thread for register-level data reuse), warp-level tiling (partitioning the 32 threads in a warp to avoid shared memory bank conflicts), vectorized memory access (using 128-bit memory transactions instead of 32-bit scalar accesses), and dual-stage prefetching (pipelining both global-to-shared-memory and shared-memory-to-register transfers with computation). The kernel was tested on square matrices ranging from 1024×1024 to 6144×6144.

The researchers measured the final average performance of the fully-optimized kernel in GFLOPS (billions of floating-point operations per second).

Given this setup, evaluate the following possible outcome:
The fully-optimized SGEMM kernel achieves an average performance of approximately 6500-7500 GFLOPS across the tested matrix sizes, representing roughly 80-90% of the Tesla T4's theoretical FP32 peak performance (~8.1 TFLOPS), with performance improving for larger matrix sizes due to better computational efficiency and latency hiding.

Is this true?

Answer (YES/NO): NO